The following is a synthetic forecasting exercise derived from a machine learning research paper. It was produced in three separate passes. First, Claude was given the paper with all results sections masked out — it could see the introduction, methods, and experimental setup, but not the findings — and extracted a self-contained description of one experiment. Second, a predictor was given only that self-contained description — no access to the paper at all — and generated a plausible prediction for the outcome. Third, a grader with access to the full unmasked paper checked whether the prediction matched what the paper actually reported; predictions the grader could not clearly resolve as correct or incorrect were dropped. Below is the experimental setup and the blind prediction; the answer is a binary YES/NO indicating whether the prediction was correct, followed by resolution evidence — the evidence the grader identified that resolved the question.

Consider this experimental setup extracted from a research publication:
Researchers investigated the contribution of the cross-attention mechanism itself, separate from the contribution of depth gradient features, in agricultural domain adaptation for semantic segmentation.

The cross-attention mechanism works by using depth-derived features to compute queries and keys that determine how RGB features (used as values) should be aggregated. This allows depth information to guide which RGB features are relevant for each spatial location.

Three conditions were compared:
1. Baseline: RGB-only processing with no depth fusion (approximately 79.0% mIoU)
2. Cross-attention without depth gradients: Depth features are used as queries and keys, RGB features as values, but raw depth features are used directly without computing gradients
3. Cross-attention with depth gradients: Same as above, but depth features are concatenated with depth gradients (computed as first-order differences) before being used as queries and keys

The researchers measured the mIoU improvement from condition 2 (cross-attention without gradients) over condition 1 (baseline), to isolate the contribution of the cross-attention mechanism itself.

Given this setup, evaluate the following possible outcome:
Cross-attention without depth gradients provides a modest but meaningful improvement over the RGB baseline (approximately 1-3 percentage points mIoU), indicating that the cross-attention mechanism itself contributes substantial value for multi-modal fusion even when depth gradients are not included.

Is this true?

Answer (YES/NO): NO